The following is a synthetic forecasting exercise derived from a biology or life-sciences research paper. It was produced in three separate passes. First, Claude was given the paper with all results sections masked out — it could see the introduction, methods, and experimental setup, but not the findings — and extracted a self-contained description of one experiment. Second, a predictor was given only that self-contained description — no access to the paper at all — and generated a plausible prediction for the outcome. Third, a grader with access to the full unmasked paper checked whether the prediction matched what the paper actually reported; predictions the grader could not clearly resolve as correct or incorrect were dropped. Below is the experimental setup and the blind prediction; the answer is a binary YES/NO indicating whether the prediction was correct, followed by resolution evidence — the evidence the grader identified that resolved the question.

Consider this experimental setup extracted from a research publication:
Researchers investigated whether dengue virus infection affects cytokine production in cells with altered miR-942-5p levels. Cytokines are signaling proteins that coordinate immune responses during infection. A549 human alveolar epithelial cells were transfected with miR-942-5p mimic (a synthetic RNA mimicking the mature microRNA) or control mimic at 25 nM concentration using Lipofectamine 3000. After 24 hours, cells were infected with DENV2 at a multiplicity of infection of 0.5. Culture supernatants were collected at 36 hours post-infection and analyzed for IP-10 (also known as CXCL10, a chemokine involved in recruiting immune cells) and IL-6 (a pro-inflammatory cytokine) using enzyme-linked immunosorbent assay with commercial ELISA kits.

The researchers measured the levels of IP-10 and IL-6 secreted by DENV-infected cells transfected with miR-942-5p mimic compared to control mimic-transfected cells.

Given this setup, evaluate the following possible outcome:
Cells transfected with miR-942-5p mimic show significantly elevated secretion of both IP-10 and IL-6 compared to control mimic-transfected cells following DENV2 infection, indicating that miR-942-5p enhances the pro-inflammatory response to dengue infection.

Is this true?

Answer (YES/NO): YES